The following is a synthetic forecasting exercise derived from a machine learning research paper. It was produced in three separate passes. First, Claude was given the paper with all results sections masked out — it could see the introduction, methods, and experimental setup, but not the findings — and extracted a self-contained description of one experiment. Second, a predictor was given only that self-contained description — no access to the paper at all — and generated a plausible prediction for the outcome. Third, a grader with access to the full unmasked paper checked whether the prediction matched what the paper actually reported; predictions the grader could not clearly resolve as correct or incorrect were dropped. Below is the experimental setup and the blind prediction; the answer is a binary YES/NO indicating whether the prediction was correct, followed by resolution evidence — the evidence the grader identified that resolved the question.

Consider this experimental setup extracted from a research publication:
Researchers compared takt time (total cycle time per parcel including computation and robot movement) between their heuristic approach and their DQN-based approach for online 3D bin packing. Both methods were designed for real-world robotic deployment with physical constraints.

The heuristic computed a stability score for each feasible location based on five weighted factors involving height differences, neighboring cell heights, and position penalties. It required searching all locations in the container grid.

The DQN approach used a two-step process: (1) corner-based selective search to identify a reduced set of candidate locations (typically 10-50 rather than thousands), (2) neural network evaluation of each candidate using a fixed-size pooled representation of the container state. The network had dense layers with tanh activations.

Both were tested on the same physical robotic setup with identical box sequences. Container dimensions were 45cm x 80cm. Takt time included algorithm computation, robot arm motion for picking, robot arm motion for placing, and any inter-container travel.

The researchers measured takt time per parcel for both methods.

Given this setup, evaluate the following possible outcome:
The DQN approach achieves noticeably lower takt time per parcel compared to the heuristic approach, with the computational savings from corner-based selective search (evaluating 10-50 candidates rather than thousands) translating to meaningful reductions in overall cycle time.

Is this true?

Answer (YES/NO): NO